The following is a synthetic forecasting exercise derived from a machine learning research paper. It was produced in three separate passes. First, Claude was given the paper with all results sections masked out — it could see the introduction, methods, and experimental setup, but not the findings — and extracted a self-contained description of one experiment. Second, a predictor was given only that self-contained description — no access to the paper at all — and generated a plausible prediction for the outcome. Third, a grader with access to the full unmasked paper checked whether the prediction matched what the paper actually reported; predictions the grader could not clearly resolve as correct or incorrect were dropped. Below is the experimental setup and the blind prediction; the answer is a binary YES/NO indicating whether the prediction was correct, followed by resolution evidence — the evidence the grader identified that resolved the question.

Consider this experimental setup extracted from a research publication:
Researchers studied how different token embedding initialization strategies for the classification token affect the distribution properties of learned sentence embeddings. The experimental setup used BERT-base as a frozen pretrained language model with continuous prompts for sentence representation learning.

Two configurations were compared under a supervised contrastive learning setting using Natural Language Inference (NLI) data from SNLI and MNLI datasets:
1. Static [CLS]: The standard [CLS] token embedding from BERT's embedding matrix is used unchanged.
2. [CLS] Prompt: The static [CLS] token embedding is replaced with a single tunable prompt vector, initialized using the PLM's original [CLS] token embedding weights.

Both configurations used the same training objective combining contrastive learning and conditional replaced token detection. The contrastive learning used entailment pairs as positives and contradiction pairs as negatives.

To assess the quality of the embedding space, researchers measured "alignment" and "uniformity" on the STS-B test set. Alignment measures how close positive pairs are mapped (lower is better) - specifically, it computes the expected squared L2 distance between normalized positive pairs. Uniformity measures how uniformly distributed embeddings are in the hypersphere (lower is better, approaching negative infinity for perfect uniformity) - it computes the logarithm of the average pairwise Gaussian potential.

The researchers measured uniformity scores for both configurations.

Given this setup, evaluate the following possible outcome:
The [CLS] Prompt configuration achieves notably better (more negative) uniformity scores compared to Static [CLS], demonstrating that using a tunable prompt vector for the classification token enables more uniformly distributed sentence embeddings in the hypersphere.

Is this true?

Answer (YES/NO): YES